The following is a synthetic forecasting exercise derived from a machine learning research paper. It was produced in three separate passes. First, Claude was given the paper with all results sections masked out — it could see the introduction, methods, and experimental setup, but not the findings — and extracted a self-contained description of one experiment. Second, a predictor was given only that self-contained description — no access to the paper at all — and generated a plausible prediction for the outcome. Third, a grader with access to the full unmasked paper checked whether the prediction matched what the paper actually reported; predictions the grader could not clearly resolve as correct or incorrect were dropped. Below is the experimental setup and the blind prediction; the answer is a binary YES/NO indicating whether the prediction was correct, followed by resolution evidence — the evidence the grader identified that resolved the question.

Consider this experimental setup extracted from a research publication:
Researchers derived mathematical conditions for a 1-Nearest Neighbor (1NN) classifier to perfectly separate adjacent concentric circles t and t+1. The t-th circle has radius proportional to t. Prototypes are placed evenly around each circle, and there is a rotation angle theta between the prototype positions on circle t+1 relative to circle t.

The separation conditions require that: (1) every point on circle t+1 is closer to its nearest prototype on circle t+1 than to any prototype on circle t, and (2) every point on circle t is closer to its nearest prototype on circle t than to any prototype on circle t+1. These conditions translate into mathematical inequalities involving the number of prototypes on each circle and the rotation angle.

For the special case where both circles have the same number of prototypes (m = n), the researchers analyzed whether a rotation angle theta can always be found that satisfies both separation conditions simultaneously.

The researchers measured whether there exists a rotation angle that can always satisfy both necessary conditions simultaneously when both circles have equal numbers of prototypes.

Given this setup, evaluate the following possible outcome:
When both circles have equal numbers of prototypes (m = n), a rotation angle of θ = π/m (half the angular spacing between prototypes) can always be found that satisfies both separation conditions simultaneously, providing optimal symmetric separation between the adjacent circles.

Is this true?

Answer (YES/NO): YES